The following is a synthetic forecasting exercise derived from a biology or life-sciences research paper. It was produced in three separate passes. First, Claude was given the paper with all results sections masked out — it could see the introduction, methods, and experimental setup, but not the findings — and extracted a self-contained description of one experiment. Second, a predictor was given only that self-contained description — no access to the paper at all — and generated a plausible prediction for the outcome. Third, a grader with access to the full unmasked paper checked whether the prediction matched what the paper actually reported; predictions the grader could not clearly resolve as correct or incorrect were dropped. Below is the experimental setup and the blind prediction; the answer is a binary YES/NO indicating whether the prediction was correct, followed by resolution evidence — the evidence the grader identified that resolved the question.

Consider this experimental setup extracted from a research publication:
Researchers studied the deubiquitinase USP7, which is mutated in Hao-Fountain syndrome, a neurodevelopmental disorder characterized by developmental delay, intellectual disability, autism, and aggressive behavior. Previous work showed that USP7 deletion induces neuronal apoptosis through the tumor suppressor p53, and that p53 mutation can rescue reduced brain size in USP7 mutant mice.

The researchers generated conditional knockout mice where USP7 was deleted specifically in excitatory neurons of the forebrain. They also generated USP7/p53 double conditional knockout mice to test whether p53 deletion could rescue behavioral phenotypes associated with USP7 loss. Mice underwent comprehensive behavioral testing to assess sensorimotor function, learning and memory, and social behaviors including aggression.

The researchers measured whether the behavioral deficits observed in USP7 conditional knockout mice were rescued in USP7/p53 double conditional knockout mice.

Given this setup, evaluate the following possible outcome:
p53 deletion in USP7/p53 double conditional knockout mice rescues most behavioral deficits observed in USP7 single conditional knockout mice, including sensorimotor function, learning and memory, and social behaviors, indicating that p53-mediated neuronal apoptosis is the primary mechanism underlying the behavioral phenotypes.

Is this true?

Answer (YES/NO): NO